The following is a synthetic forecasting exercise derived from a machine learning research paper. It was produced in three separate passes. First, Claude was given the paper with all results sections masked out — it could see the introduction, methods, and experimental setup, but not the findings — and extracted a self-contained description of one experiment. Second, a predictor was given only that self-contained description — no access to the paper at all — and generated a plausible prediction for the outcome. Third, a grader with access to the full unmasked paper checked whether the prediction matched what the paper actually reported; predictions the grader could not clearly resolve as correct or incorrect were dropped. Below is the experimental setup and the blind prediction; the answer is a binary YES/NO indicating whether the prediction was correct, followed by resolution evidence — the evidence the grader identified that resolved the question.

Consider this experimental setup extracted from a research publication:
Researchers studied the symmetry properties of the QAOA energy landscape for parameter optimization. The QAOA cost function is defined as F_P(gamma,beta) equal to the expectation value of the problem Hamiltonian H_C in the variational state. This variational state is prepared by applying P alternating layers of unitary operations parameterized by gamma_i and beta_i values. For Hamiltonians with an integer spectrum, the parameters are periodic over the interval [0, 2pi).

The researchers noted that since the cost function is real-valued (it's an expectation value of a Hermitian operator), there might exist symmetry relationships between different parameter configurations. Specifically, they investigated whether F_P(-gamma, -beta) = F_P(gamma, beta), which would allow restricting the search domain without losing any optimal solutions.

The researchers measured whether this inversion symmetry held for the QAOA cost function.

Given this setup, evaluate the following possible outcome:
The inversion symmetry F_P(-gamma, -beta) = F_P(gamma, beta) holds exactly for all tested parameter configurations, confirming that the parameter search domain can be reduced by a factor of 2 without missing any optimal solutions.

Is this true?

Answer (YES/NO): YES